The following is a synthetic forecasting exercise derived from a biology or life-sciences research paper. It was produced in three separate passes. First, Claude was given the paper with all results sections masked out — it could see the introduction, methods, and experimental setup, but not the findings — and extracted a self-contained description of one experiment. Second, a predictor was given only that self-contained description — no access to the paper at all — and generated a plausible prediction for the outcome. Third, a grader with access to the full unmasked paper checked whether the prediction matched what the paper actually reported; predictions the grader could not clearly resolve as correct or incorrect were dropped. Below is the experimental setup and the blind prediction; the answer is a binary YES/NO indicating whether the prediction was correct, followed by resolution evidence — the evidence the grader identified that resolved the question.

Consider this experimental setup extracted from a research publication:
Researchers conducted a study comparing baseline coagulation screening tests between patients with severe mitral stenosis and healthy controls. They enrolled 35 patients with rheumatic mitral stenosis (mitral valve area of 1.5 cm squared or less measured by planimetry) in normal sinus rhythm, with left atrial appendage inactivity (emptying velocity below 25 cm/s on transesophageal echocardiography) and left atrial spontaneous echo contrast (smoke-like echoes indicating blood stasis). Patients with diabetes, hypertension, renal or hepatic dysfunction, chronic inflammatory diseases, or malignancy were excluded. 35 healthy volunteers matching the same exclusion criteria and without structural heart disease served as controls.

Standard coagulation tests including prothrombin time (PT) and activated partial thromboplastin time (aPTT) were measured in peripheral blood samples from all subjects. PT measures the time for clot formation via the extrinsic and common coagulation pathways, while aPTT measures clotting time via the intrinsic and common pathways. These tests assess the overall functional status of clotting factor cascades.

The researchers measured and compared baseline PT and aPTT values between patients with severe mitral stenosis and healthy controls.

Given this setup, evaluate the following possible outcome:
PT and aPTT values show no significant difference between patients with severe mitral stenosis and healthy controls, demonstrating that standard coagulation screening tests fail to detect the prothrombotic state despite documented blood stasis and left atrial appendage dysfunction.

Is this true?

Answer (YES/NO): YES